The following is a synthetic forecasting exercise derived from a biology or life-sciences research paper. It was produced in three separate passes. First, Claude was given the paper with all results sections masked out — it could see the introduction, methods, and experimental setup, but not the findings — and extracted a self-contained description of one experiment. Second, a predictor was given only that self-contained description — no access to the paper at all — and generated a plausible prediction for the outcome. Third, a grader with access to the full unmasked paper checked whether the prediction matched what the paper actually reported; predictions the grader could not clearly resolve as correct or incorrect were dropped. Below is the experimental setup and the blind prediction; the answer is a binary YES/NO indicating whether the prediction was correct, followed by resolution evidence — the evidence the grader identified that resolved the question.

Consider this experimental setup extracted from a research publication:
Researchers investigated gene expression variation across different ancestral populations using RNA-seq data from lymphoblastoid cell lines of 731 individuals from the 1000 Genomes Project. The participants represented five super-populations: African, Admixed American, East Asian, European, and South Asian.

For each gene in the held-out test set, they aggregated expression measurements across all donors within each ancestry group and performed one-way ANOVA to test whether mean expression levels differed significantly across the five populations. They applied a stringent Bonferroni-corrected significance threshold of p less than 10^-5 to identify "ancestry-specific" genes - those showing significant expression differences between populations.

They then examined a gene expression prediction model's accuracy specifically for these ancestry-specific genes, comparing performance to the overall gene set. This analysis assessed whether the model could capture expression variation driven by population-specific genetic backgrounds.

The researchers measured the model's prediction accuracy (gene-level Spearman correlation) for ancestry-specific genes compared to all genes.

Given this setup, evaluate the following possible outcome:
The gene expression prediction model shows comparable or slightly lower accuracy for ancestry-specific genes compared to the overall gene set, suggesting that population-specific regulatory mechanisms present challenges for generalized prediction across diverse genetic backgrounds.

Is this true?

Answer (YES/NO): NO